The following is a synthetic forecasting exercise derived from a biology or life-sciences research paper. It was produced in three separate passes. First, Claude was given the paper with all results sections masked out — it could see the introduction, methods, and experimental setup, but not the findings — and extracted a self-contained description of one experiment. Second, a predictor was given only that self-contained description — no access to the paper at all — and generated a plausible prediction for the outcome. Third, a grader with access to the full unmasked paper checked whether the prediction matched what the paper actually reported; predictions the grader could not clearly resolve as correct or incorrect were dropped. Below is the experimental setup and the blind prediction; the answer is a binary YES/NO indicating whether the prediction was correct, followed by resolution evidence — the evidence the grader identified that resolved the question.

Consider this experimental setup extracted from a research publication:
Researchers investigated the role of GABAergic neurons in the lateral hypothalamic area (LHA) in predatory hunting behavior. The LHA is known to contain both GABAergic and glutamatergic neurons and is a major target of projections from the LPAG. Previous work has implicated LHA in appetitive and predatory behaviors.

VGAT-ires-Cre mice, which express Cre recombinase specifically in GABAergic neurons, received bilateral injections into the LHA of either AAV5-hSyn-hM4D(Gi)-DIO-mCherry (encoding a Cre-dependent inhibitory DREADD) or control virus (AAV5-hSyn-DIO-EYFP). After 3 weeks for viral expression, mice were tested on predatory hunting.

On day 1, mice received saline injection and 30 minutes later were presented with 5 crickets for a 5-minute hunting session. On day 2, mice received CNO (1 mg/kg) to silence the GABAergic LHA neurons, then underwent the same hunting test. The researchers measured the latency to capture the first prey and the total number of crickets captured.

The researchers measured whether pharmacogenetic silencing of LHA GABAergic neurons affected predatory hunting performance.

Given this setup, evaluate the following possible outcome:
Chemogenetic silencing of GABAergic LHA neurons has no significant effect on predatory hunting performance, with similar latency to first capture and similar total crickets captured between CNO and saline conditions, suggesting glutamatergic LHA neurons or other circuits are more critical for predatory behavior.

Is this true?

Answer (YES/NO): NO